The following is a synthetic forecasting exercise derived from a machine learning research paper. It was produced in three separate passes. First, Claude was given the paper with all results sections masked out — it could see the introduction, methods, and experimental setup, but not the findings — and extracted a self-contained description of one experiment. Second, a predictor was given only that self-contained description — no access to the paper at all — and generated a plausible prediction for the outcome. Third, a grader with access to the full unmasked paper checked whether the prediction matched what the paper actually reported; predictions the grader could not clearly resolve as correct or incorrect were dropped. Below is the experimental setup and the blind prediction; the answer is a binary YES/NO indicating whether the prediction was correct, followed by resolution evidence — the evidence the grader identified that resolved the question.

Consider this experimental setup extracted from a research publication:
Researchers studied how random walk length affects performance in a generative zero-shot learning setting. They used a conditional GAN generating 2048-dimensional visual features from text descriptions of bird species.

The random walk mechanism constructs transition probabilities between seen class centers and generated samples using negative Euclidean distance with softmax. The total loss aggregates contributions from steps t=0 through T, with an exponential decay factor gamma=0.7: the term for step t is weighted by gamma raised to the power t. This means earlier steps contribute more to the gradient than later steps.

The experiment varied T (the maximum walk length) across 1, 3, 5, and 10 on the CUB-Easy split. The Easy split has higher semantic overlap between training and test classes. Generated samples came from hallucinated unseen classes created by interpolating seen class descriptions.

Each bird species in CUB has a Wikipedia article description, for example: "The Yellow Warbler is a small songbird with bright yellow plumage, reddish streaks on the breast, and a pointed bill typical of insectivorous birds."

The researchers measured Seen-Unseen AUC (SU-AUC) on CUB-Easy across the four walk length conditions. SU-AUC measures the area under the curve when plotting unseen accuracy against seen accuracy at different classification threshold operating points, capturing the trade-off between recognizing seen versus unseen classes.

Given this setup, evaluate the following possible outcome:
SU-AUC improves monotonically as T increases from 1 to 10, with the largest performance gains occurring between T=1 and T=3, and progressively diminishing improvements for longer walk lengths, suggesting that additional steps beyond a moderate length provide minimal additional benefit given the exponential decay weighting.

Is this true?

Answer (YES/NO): NO